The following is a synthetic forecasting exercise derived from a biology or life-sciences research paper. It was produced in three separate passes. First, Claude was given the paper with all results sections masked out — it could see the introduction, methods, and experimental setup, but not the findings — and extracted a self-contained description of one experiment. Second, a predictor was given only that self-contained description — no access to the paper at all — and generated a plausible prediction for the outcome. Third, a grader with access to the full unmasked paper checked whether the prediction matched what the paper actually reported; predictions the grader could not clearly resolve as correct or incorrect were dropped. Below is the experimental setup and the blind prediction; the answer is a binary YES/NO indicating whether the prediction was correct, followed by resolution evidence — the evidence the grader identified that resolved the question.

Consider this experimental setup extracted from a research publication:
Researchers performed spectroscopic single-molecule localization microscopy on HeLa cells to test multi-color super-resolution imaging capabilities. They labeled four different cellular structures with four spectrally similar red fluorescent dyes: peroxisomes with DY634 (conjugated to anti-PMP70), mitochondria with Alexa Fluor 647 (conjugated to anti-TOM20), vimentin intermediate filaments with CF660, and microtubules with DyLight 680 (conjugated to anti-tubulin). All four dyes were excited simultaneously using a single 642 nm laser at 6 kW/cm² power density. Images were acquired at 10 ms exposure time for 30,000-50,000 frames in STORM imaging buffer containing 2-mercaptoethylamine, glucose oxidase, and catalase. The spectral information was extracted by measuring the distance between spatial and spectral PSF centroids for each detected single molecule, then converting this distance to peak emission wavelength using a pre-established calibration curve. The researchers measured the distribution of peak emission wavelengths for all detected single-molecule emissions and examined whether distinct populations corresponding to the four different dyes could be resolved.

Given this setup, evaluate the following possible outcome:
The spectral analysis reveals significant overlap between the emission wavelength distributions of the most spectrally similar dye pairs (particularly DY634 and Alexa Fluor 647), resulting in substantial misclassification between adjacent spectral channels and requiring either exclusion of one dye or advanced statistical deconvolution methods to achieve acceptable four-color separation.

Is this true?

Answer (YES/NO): NO